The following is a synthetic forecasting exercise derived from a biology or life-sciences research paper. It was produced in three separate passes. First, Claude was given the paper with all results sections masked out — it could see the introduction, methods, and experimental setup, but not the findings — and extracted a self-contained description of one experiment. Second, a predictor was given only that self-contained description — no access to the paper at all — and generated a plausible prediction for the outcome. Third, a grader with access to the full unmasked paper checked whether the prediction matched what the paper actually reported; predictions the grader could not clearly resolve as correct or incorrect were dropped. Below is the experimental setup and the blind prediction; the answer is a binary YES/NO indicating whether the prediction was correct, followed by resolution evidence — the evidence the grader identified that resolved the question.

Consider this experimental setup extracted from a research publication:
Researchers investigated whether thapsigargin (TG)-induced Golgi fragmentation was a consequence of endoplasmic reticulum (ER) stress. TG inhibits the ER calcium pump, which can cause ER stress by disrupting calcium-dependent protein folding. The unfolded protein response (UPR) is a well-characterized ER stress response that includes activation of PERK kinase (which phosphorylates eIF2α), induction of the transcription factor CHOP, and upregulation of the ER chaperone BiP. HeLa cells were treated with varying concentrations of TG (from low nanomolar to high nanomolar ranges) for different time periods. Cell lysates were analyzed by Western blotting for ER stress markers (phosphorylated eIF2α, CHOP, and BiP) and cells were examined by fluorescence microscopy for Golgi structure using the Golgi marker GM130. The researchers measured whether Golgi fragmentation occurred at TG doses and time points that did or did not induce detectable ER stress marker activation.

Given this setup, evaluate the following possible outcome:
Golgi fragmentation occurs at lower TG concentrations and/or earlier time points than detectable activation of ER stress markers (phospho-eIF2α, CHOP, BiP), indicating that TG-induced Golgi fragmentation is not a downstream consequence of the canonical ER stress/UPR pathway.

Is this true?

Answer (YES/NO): YES